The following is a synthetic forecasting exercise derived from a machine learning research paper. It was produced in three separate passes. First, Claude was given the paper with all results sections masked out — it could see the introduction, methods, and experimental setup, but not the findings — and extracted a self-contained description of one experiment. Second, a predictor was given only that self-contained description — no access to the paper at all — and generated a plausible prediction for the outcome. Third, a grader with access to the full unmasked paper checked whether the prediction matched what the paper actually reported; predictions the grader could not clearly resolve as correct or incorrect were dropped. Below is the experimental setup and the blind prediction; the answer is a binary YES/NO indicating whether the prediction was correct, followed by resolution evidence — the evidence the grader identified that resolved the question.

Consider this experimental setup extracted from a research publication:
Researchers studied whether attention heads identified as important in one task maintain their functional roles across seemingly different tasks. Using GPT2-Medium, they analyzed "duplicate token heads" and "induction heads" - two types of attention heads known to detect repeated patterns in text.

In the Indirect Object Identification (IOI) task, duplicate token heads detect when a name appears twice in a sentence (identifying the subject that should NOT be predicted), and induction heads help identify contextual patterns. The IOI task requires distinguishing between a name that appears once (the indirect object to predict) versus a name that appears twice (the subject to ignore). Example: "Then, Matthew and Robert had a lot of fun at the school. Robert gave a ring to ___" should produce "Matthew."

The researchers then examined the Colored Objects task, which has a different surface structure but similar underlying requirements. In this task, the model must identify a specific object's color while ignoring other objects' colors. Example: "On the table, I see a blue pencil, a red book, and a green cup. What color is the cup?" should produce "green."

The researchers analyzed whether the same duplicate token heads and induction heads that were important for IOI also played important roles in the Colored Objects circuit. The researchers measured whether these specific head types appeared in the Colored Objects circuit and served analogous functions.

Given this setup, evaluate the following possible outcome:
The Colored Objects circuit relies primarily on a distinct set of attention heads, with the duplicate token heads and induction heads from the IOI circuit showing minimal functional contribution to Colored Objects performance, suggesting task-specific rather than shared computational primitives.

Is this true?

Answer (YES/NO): NO